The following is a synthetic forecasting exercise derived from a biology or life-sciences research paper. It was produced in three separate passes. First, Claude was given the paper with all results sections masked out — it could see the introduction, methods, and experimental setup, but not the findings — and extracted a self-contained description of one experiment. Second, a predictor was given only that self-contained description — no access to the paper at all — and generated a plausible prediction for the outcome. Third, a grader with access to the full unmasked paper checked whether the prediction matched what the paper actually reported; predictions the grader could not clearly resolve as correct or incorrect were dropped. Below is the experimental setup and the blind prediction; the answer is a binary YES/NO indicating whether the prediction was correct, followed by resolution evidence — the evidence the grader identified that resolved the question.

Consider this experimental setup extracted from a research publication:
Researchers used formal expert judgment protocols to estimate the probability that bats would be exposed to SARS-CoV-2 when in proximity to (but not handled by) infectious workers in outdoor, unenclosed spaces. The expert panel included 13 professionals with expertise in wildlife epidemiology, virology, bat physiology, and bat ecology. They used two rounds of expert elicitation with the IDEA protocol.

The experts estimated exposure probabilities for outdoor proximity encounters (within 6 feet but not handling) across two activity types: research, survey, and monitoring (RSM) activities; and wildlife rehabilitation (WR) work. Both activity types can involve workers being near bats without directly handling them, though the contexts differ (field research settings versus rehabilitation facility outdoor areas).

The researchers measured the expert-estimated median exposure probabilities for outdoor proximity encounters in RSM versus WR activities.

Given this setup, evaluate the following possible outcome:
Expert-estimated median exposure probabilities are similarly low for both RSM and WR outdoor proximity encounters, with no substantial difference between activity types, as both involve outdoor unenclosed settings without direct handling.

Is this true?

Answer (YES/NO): NO